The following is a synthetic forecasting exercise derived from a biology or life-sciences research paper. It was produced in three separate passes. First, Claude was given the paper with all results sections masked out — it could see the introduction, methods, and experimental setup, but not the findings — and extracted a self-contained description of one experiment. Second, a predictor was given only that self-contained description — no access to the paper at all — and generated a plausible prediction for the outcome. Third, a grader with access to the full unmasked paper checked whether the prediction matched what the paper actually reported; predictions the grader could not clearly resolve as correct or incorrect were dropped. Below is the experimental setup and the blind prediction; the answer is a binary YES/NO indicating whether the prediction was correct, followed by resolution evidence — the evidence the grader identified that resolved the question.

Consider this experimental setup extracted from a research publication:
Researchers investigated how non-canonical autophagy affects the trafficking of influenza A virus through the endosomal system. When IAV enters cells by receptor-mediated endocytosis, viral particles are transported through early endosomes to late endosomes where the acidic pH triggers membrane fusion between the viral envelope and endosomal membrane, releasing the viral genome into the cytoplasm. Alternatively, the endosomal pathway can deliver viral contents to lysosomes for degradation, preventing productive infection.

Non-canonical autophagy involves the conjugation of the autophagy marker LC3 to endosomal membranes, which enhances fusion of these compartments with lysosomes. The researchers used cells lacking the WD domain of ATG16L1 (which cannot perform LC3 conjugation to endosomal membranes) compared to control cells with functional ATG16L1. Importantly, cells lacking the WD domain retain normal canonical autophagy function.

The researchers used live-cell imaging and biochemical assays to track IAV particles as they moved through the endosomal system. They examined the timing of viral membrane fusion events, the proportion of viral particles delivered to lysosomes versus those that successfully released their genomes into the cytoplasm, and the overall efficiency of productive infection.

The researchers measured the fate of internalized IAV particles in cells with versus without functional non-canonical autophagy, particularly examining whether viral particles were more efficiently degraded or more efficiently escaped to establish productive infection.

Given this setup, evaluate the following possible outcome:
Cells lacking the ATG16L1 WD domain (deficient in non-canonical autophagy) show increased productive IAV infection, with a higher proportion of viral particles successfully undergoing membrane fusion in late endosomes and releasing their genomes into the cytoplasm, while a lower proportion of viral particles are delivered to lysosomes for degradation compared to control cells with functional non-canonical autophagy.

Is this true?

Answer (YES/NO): YES